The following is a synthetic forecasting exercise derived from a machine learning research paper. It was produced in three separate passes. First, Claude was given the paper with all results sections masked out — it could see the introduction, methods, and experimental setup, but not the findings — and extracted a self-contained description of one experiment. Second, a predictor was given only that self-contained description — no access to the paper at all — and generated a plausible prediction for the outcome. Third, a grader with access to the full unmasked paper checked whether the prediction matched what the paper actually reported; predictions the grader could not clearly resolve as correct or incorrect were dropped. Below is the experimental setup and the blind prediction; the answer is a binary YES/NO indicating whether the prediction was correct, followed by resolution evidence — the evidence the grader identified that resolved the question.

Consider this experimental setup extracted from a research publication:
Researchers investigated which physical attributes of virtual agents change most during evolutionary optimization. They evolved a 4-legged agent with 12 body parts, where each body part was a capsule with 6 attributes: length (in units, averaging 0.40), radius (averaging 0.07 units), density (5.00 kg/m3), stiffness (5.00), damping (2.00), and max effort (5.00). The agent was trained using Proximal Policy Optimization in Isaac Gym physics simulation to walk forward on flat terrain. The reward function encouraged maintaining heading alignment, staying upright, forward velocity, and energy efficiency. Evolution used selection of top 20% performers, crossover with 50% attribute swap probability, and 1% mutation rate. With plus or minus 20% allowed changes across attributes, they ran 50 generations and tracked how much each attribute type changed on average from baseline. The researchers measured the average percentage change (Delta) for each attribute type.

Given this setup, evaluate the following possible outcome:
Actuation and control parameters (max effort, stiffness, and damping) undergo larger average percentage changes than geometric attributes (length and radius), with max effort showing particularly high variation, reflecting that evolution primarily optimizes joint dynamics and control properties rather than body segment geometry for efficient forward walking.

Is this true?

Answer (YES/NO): YES